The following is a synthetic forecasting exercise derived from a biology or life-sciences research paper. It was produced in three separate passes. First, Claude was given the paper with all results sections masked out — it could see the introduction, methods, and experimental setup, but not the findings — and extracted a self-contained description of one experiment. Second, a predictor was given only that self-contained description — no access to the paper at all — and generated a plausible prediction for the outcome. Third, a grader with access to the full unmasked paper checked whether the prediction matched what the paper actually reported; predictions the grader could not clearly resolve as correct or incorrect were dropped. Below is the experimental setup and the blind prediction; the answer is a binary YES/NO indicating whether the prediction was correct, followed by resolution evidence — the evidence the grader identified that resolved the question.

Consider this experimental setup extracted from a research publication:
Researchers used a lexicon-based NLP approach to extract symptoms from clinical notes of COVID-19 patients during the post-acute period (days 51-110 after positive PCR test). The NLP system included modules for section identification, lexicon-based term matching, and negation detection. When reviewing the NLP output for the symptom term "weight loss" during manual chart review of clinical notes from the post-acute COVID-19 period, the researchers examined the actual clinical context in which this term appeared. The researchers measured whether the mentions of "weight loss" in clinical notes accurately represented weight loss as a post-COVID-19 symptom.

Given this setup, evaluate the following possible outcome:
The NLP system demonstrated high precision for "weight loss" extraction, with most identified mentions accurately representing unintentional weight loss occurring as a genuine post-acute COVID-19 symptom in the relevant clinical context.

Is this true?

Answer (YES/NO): NO